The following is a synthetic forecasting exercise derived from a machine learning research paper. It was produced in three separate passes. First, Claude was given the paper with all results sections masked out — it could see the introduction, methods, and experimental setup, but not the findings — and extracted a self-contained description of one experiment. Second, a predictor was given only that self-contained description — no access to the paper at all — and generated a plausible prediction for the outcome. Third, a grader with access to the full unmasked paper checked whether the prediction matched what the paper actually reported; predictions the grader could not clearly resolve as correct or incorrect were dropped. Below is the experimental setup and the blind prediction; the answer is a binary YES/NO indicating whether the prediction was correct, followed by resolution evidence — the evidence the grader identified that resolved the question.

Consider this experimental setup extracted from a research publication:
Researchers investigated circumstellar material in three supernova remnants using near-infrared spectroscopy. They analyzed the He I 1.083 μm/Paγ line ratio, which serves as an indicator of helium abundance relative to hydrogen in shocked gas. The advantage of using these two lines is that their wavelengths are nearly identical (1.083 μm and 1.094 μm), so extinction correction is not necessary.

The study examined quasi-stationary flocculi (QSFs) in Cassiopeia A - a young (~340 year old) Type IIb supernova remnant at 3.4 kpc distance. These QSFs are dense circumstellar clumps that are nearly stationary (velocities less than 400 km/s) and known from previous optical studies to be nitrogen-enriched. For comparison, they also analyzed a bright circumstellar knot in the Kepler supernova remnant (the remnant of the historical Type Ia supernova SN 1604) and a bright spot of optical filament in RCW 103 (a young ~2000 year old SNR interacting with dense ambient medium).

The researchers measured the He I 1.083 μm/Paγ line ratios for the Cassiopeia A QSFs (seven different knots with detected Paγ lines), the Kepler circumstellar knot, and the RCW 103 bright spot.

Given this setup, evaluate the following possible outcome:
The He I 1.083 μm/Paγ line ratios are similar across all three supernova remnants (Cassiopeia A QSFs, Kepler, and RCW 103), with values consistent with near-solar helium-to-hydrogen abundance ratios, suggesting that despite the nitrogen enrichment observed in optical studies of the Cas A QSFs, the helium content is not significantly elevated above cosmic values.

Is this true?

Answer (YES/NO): NO